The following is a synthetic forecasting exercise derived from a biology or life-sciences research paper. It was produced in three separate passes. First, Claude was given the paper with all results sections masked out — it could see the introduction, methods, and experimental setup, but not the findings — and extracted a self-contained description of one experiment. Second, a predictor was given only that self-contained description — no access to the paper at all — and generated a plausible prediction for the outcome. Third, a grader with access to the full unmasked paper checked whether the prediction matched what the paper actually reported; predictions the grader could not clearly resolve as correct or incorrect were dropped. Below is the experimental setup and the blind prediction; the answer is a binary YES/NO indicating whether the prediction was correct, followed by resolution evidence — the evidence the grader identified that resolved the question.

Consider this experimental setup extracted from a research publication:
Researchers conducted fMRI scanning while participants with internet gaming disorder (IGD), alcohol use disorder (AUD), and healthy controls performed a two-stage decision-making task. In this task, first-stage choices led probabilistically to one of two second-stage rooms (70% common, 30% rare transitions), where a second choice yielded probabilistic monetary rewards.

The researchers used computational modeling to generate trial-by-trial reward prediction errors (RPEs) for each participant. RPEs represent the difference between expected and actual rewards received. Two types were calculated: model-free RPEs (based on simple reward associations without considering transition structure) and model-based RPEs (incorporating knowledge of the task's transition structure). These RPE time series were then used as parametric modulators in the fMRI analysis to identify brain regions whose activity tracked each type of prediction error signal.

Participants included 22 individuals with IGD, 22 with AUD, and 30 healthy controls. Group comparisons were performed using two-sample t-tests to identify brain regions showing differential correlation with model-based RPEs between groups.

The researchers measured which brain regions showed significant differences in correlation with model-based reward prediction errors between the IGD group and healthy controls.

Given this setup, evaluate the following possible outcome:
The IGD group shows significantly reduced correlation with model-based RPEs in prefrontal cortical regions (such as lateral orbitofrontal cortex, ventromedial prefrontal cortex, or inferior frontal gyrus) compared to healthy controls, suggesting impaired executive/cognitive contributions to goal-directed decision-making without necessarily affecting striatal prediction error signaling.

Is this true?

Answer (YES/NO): NO